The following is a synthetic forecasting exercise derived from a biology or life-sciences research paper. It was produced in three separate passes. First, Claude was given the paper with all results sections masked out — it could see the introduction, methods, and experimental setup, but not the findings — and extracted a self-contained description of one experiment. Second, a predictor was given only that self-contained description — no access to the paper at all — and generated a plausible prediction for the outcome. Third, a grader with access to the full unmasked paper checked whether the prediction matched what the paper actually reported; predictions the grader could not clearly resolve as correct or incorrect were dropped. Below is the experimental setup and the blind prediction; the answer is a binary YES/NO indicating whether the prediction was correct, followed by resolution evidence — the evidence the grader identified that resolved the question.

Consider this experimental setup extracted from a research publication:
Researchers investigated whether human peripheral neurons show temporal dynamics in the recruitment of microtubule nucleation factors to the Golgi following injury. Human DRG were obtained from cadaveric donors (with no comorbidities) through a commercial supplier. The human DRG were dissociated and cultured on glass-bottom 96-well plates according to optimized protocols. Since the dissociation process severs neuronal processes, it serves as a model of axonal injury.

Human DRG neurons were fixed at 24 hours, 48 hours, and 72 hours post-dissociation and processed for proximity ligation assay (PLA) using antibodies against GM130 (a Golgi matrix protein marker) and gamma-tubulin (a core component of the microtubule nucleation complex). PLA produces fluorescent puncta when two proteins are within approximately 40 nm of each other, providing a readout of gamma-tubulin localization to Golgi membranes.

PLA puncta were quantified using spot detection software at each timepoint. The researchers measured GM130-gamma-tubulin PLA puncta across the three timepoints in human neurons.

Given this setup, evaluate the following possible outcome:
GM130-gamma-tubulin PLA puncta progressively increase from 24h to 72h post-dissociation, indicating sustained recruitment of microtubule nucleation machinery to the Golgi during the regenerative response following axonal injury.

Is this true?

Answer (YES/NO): NO